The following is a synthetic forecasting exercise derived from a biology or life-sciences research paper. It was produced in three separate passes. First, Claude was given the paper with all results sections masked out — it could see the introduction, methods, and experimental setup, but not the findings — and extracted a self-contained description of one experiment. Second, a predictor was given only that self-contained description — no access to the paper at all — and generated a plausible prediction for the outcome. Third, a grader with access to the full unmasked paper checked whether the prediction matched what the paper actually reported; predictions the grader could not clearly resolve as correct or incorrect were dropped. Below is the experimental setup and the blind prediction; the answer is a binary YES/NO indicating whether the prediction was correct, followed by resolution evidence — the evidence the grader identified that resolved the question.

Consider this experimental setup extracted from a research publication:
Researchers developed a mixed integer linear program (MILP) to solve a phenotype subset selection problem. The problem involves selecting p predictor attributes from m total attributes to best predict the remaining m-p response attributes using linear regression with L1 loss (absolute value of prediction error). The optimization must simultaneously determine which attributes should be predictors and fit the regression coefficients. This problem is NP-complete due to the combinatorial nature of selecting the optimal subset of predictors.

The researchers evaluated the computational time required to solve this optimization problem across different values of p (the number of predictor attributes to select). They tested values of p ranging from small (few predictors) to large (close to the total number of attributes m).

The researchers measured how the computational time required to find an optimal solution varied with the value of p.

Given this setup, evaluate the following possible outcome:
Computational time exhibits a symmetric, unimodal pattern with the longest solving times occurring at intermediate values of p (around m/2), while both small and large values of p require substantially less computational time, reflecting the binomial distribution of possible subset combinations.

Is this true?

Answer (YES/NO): NO